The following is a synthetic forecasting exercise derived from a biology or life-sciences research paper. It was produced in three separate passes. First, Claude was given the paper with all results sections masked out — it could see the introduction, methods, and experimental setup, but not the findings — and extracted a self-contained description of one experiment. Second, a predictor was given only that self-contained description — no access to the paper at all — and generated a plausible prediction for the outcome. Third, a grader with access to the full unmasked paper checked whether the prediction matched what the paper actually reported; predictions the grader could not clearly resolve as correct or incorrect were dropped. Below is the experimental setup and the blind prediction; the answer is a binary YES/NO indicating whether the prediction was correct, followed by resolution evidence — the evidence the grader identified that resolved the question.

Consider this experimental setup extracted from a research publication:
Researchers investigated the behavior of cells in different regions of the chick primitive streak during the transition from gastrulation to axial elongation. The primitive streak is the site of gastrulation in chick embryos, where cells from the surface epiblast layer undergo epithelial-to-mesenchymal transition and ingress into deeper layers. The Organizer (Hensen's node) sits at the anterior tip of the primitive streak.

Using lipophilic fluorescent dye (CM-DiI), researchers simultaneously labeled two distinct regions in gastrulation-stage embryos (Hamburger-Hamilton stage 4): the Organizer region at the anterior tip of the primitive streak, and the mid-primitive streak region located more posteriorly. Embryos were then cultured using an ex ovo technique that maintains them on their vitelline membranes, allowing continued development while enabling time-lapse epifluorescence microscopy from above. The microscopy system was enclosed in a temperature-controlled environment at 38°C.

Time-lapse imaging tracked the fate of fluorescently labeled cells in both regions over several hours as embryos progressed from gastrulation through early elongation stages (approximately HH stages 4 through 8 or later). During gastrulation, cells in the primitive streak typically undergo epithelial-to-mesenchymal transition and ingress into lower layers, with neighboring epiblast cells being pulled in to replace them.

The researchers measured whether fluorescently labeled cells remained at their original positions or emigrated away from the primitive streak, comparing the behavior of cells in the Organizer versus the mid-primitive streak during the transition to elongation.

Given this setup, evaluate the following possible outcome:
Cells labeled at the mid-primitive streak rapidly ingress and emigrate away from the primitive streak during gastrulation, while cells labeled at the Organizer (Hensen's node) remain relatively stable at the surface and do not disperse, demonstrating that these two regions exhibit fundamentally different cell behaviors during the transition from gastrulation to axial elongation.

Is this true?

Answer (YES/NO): NO